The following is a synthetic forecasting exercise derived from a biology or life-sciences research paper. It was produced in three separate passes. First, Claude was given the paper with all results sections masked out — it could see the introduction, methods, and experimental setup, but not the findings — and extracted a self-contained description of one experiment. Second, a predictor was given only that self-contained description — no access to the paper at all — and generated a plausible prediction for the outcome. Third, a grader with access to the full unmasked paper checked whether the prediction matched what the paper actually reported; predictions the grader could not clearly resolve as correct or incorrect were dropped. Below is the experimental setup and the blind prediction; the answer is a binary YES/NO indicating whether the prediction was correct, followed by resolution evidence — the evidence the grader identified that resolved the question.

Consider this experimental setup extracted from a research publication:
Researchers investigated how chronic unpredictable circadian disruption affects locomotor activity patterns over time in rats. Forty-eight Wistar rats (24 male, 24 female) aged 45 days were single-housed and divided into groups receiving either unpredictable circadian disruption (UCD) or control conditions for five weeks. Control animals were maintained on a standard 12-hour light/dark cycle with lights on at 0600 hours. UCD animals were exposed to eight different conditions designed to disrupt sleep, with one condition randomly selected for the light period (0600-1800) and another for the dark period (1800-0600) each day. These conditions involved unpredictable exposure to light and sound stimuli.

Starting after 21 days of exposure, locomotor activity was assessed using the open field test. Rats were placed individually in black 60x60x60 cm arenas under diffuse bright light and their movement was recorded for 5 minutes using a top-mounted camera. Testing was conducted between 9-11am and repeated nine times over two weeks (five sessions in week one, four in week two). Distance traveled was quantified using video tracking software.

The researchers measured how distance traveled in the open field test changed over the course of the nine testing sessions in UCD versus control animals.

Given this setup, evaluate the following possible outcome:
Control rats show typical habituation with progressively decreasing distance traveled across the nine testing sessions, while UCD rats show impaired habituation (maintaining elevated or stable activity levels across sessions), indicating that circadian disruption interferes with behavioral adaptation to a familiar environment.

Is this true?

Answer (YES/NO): NO